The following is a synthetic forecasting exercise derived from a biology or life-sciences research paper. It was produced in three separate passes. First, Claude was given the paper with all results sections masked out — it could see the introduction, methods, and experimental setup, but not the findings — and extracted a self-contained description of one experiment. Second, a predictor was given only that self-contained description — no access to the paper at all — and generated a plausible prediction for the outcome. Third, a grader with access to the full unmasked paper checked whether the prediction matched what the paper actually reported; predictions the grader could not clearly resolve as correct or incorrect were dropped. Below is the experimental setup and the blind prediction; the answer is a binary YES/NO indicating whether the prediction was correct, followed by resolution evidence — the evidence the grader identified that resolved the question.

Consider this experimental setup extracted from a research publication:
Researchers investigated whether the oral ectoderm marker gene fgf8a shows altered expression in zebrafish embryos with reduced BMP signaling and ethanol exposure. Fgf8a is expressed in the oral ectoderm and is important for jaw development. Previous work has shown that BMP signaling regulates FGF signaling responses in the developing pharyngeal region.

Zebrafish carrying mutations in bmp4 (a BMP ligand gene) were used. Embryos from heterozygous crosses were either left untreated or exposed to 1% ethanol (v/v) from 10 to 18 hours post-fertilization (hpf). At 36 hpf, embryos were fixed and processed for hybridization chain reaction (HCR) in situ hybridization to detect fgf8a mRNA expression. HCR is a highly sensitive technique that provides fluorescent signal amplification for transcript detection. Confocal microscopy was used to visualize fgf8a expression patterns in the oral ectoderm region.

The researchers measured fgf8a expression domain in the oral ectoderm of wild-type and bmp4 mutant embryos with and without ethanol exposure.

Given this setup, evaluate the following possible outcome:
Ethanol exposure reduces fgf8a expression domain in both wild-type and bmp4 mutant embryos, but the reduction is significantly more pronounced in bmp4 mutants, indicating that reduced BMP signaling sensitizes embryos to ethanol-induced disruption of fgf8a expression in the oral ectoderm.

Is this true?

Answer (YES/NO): NO